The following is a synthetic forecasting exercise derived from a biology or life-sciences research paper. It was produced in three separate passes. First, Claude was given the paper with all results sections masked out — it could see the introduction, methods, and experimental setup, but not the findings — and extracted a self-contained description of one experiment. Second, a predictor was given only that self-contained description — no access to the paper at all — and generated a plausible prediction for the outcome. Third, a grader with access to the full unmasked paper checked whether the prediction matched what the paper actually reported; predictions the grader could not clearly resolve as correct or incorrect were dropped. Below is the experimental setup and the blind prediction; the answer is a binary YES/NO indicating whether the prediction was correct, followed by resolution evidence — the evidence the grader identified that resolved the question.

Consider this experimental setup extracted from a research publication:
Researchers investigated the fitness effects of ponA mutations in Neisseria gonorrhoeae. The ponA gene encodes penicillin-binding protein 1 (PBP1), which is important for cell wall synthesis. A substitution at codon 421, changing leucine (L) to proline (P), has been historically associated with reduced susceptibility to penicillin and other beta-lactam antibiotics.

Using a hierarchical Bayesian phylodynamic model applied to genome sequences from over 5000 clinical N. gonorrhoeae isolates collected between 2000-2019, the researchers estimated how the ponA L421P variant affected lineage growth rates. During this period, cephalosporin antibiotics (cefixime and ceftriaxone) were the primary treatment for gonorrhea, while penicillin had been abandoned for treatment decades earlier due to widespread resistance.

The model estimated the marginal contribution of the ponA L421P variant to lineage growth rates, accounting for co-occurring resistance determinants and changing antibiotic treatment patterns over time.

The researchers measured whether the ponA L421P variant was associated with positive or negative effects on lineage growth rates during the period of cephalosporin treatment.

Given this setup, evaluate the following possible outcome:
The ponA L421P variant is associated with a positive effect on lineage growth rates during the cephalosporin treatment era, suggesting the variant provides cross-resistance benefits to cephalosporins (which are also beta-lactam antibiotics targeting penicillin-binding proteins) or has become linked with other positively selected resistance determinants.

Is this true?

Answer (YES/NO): NO